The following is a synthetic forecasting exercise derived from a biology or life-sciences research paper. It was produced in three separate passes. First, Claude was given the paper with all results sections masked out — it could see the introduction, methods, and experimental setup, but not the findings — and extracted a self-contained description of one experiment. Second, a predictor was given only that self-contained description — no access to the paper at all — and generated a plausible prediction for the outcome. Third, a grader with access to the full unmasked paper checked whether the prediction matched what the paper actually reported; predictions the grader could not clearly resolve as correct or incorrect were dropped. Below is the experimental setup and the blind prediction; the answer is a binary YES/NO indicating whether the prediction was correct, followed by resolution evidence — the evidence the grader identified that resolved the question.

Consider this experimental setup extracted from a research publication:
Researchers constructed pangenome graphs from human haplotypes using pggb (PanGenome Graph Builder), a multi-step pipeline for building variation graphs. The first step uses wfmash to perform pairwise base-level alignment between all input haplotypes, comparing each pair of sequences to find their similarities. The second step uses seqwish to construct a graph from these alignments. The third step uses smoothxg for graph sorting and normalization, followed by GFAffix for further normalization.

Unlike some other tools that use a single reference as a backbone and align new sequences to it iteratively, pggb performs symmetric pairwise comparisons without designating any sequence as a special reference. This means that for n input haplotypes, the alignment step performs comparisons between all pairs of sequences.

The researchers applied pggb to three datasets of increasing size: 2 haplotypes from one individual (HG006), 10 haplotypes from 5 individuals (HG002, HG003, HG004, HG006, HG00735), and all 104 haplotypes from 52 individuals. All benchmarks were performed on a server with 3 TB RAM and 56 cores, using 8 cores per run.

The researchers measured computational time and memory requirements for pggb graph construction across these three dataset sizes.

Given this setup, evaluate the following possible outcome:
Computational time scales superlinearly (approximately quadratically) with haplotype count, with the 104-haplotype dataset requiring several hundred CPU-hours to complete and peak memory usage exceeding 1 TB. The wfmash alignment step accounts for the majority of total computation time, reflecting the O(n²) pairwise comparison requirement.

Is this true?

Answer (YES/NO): NO